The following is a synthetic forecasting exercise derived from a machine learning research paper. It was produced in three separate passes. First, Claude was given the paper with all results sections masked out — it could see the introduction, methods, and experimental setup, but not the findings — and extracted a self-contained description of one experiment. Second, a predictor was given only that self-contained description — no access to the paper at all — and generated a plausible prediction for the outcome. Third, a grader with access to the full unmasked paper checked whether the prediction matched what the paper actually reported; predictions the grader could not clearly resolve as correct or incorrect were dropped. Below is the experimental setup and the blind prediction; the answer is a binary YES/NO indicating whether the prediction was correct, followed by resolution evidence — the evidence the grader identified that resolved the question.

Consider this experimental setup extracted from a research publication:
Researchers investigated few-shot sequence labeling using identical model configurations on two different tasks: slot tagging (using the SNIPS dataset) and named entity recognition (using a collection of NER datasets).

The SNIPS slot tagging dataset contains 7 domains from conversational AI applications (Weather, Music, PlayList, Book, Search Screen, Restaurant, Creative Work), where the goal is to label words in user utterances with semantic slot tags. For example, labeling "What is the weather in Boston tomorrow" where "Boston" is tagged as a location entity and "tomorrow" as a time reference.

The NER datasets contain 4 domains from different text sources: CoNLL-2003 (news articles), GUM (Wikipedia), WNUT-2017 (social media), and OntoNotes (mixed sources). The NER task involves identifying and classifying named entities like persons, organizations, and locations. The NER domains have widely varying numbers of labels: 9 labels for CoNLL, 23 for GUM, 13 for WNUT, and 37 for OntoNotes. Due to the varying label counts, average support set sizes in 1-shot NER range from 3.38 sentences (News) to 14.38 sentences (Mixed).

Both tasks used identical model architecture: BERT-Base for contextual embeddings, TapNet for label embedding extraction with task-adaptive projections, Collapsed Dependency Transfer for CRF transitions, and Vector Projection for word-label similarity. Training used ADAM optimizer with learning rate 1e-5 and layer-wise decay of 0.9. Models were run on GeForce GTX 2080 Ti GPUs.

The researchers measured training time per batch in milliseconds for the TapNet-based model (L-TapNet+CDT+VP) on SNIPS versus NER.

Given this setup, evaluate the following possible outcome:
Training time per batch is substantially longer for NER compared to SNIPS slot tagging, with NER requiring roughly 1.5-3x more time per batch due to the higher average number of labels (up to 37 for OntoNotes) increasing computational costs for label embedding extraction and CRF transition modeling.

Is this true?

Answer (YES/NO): NO